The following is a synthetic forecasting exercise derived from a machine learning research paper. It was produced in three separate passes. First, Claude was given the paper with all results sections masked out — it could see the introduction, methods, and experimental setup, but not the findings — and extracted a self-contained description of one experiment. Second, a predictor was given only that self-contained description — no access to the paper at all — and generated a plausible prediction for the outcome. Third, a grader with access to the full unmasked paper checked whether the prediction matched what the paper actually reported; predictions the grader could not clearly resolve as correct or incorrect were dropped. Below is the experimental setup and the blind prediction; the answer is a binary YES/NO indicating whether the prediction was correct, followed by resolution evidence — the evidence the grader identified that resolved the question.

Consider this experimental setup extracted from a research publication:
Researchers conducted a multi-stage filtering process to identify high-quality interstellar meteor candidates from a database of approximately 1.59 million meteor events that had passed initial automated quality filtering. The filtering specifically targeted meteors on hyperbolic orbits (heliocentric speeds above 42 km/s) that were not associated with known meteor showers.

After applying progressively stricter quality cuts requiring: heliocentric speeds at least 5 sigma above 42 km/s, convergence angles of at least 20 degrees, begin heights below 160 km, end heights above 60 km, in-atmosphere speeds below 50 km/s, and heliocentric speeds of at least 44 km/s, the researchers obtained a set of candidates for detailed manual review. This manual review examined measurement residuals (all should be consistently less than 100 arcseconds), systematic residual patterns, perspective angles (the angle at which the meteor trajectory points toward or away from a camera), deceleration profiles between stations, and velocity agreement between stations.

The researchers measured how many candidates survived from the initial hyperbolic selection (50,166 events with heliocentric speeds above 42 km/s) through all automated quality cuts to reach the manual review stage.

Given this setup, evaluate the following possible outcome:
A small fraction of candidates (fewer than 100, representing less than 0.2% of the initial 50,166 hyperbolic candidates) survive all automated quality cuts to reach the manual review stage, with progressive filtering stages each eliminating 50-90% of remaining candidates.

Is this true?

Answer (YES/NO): NO